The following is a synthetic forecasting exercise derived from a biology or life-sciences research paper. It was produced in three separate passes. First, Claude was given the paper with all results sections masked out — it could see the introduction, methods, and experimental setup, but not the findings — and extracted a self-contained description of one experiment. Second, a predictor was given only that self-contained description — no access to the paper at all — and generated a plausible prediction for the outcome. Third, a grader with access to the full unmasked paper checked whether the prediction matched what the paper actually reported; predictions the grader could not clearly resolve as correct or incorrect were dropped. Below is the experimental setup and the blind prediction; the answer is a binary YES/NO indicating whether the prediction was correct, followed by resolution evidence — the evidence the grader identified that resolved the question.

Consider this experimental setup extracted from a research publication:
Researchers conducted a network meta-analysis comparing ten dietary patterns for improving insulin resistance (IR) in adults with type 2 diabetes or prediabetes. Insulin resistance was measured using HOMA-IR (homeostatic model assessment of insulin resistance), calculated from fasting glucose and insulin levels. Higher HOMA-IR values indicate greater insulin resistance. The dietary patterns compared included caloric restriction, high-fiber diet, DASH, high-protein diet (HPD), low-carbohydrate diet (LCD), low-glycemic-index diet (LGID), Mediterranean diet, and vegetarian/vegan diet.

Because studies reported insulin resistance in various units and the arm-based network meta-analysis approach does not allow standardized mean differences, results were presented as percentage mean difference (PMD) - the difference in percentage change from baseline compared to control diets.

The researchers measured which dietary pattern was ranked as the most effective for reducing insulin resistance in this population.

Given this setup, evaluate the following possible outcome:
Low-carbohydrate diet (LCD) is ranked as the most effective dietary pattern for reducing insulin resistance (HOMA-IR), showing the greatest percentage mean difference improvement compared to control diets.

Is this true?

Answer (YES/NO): NO